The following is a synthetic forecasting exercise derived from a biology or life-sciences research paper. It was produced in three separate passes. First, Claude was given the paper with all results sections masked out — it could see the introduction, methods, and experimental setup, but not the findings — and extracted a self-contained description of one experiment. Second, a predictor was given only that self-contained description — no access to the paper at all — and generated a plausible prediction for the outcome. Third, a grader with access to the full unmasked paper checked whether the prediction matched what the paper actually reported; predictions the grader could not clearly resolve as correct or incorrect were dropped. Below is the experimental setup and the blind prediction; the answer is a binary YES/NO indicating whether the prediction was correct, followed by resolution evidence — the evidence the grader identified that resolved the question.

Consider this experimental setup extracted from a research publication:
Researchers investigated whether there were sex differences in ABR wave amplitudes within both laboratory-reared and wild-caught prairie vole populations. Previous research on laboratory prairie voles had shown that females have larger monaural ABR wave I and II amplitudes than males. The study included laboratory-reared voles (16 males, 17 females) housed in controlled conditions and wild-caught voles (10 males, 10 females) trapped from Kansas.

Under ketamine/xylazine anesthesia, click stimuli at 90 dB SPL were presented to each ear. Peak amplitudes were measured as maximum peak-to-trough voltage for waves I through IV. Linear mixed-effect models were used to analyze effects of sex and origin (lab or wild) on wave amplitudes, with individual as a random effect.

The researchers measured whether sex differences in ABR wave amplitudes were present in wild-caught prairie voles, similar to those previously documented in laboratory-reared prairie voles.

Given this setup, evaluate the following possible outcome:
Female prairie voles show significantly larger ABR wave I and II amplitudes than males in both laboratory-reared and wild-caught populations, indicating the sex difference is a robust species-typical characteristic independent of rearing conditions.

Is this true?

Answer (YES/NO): NO